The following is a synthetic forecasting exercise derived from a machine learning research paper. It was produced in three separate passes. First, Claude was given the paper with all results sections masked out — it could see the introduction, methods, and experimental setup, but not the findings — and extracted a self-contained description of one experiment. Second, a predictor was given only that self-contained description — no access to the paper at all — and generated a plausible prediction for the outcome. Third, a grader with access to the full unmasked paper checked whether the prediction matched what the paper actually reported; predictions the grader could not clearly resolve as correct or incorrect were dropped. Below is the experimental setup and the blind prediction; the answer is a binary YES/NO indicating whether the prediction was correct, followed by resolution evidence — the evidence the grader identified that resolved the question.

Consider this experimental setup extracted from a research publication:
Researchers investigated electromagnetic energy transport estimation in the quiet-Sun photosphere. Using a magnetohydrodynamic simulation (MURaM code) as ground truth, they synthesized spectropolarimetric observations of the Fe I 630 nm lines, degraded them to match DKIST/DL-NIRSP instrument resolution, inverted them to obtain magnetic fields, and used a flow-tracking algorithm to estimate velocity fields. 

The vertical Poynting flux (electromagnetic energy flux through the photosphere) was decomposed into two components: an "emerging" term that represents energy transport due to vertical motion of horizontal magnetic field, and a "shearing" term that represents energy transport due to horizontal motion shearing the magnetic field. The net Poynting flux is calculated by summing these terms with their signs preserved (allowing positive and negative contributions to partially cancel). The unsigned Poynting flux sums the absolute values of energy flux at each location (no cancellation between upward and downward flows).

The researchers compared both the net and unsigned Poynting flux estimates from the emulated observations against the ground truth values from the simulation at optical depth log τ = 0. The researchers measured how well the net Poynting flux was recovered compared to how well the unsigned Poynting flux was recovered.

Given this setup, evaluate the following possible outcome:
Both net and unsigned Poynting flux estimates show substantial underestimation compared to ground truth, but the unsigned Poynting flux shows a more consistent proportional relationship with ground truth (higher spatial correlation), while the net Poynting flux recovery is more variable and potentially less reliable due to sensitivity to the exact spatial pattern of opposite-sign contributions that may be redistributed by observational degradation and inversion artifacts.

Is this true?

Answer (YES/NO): NO